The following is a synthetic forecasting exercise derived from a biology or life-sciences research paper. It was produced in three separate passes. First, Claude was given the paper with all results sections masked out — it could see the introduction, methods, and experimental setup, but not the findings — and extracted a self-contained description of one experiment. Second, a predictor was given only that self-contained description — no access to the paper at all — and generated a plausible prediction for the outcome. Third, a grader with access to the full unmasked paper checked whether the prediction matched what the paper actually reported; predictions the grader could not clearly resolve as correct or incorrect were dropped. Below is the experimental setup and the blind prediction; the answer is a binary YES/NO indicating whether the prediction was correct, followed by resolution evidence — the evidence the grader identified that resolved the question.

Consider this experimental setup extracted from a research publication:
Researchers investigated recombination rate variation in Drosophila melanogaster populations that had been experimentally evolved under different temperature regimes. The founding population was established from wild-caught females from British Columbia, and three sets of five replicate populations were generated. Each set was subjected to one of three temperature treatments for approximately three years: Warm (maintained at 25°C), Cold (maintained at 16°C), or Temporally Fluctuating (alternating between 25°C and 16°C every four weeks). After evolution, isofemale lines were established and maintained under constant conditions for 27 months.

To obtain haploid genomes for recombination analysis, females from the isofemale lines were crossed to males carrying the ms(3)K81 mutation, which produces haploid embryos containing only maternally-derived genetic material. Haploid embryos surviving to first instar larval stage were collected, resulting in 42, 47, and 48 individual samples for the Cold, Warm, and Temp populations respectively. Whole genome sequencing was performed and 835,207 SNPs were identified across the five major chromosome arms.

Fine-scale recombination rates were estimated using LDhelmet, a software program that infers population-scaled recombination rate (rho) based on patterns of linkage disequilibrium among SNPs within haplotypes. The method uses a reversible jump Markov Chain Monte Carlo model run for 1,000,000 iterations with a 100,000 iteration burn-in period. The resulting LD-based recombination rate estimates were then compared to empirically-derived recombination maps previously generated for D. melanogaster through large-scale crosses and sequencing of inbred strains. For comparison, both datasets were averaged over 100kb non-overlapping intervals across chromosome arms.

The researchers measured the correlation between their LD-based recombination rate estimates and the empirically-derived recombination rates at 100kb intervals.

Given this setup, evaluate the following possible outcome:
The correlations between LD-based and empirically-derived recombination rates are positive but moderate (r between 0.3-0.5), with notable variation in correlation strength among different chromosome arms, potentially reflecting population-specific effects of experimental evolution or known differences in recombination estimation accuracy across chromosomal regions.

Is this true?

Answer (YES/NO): NO